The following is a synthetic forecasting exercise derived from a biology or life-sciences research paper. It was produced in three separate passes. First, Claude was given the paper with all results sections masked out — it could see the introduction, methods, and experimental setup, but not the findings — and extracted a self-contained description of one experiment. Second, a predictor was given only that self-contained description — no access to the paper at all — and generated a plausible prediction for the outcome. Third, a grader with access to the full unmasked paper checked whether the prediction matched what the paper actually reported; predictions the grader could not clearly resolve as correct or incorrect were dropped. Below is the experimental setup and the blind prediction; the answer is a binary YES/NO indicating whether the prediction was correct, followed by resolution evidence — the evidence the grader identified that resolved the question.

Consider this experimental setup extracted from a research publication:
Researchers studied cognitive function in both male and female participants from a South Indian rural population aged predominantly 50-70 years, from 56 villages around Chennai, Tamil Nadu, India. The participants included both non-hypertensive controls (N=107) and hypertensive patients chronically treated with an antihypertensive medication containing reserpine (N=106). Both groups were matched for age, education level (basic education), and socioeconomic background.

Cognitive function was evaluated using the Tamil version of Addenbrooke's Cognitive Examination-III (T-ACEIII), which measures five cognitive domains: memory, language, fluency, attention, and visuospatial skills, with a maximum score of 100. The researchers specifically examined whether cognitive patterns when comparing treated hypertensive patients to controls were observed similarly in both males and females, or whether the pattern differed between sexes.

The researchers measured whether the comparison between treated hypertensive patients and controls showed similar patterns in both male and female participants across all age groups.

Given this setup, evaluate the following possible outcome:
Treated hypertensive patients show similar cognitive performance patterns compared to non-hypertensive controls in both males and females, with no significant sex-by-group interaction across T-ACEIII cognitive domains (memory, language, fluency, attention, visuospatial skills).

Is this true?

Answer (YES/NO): YES